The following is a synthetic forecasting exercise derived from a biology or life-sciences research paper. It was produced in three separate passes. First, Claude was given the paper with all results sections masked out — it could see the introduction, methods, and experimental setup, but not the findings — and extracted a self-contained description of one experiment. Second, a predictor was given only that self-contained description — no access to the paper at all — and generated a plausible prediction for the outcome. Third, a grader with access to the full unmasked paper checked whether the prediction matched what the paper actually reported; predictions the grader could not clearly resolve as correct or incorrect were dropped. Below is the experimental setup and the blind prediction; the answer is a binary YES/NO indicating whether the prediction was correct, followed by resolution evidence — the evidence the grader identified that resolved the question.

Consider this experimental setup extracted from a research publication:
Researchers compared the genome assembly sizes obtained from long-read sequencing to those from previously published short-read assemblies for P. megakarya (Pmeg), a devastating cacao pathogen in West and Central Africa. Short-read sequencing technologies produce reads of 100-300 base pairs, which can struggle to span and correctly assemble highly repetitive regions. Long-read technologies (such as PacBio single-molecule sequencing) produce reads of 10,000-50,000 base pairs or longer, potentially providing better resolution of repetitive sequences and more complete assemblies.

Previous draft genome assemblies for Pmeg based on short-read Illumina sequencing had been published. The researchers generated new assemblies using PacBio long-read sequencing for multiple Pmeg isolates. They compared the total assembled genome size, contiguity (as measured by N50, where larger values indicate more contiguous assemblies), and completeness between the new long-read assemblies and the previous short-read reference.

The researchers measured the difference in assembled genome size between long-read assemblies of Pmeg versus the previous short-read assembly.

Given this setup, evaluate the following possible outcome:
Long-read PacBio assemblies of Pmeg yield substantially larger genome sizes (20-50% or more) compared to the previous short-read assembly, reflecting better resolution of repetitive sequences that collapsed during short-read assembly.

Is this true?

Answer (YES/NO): YES